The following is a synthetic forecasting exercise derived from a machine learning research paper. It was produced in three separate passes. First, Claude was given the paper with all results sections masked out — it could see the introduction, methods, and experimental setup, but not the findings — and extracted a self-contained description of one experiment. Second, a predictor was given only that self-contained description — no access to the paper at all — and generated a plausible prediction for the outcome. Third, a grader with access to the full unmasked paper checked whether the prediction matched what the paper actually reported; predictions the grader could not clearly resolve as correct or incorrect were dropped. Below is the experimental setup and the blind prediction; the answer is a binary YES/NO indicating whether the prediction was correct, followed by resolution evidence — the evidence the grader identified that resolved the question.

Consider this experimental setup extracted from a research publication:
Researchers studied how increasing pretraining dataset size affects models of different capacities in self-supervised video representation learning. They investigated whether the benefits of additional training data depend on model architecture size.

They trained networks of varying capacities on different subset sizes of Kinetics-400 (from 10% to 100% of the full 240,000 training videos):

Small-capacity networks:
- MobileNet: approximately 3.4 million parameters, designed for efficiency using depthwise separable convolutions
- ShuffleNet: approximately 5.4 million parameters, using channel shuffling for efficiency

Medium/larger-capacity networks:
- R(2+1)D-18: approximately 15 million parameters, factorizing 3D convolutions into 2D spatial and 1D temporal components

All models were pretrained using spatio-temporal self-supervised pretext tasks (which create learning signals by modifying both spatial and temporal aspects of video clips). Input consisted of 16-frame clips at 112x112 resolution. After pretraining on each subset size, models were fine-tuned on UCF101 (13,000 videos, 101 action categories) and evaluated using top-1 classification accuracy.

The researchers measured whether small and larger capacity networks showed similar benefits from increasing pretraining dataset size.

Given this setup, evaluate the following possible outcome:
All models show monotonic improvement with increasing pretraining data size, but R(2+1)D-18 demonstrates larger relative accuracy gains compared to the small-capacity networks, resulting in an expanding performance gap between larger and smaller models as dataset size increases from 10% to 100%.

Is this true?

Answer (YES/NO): NO